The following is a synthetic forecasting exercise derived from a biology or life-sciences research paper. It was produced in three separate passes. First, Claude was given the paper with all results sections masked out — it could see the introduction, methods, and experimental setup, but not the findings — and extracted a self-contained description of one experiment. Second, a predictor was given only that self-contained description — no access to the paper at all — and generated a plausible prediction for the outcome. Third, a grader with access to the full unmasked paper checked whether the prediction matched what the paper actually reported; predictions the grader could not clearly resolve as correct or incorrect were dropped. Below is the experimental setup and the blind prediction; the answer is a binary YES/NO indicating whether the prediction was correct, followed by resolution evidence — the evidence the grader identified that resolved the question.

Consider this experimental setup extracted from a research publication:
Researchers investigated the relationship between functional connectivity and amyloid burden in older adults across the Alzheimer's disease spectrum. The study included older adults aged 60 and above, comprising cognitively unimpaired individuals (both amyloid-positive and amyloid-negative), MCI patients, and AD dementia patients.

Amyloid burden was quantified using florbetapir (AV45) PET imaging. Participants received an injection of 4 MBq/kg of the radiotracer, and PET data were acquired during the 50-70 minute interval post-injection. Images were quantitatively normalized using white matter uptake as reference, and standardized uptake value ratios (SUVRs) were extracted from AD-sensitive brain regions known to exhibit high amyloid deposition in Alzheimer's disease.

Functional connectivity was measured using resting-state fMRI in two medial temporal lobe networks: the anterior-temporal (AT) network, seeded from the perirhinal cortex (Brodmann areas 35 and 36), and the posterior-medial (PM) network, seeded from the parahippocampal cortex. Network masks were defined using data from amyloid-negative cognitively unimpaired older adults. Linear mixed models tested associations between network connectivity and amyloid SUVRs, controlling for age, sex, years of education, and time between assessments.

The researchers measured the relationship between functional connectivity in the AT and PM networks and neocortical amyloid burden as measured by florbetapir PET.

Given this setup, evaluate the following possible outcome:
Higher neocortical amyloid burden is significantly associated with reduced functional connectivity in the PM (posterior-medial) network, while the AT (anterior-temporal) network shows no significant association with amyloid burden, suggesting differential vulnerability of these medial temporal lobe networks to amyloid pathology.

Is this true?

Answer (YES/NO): NO